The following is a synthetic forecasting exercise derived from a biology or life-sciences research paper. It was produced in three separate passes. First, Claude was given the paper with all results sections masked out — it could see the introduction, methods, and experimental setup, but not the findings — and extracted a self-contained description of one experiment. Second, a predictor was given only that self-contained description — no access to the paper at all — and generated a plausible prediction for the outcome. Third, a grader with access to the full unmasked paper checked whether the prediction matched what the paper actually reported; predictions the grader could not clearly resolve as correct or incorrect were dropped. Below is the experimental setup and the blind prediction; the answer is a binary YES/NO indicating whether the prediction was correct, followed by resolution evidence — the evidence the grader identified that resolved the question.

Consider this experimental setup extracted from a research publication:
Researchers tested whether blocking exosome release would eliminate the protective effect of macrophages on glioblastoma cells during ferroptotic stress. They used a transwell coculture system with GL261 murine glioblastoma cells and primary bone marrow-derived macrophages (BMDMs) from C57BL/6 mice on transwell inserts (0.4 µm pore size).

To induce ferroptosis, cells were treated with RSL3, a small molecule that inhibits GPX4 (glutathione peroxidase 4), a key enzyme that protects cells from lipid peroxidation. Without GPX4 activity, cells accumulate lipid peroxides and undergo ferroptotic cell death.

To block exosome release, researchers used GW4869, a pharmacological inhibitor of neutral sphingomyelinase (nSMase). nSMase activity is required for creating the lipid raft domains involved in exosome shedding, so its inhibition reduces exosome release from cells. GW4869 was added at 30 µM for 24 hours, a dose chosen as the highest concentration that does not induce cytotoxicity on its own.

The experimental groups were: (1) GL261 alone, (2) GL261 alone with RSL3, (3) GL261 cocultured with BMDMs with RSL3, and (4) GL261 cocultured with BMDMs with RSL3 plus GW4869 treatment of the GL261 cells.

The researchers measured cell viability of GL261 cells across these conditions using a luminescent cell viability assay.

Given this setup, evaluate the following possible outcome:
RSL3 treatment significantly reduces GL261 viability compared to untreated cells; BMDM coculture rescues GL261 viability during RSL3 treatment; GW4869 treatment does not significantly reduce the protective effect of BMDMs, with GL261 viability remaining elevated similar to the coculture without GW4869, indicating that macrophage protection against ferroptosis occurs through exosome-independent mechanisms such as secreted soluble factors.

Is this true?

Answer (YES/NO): NO